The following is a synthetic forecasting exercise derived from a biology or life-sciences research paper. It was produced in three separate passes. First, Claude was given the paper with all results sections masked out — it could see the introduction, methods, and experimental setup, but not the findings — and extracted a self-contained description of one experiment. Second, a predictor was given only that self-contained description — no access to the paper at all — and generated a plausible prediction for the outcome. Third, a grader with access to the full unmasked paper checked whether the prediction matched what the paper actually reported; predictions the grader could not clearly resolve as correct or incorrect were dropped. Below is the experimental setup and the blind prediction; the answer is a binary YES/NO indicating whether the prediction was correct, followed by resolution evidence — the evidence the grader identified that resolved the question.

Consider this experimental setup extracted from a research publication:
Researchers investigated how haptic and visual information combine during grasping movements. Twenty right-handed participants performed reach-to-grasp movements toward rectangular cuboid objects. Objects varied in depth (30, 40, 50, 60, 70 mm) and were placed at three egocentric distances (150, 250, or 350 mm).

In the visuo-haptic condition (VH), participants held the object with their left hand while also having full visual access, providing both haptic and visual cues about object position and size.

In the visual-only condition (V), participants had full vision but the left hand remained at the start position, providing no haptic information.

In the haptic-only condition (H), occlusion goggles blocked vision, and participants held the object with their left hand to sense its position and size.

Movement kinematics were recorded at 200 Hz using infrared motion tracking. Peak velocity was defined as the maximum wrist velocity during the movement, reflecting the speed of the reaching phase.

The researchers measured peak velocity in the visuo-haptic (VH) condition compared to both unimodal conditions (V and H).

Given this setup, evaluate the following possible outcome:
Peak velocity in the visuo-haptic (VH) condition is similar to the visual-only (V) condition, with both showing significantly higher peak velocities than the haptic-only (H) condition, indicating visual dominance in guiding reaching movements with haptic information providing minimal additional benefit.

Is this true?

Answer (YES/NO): NO